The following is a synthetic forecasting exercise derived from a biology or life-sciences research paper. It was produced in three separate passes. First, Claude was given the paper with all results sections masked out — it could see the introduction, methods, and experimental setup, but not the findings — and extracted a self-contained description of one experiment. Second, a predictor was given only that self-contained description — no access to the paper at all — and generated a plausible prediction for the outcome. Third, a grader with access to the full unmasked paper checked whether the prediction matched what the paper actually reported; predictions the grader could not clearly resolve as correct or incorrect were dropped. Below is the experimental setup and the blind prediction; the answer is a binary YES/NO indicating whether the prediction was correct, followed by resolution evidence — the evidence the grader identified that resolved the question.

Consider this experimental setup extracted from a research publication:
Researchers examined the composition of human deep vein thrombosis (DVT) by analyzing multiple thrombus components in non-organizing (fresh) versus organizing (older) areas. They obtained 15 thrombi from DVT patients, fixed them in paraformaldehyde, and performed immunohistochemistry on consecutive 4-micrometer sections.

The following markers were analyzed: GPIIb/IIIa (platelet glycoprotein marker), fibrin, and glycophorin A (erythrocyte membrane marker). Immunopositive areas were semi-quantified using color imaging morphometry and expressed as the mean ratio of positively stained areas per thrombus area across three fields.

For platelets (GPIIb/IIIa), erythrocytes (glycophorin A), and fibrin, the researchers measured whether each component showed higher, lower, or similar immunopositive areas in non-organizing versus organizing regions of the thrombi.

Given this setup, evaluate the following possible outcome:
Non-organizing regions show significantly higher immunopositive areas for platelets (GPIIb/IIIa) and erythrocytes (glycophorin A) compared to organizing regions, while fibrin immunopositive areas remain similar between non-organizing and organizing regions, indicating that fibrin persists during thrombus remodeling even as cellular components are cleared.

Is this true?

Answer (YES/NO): NO